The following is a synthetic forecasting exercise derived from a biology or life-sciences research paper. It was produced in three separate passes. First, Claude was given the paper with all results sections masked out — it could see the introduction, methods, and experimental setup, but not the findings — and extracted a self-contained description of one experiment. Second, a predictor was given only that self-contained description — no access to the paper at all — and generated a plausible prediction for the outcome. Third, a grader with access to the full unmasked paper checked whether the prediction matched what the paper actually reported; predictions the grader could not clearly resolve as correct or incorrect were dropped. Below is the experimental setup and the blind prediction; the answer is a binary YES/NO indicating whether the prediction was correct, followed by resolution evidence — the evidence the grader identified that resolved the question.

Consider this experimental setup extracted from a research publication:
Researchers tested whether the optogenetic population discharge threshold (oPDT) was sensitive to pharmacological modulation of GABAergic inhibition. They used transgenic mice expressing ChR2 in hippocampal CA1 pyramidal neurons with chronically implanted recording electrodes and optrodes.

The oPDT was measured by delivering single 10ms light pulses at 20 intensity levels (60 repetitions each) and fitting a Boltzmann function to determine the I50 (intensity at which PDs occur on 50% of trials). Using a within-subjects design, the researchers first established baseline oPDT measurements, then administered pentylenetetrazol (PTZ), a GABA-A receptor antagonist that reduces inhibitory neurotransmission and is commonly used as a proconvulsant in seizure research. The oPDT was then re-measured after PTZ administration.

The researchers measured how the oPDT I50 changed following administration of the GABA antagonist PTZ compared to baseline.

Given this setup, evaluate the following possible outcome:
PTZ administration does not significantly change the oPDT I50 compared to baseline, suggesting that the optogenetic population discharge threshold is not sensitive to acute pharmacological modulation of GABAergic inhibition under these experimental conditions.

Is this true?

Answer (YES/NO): NO